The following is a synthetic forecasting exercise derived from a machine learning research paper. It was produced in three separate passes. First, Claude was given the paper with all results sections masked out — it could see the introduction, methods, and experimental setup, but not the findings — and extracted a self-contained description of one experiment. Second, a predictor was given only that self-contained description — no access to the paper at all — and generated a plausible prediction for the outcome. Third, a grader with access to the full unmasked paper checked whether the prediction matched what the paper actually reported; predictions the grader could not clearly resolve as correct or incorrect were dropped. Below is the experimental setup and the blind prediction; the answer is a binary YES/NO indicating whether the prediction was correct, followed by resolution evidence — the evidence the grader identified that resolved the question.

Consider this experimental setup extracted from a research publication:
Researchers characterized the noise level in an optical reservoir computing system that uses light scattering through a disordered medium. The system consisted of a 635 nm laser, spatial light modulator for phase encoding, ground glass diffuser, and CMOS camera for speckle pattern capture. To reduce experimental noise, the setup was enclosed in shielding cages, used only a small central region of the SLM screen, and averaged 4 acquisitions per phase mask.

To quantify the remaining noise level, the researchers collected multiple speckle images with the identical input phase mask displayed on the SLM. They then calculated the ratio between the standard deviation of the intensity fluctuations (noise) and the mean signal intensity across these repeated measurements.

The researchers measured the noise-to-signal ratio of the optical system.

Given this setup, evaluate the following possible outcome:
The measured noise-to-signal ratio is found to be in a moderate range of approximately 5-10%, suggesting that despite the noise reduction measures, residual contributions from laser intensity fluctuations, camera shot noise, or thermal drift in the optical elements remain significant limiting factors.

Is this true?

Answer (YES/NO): NO